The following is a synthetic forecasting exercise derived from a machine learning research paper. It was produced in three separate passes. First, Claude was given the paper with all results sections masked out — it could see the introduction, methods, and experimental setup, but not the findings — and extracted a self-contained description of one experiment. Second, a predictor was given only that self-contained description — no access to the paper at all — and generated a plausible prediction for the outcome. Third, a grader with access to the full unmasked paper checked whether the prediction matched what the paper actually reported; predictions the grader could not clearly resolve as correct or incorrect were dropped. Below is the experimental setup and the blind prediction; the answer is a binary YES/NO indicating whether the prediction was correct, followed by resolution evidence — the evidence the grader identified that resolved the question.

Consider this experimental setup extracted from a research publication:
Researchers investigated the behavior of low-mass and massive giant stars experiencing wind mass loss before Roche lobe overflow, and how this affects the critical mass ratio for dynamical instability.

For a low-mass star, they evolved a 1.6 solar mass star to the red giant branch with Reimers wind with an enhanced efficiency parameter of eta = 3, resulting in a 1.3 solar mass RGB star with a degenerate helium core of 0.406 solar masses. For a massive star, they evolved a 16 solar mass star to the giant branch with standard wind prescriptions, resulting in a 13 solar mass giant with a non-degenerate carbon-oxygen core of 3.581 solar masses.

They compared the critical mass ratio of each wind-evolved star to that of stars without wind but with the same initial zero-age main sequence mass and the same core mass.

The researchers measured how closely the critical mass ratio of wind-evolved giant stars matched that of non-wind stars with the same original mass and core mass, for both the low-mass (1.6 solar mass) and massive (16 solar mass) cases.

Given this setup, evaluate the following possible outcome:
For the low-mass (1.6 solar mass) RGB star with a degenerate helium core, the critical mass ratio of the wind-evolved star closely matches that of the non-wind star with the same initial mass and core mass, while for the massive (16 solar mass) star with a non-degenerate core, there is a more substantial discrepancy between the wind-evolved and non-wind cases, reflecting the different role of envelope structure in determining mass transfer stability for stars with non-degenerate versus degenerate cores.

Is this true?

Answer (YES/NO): NO